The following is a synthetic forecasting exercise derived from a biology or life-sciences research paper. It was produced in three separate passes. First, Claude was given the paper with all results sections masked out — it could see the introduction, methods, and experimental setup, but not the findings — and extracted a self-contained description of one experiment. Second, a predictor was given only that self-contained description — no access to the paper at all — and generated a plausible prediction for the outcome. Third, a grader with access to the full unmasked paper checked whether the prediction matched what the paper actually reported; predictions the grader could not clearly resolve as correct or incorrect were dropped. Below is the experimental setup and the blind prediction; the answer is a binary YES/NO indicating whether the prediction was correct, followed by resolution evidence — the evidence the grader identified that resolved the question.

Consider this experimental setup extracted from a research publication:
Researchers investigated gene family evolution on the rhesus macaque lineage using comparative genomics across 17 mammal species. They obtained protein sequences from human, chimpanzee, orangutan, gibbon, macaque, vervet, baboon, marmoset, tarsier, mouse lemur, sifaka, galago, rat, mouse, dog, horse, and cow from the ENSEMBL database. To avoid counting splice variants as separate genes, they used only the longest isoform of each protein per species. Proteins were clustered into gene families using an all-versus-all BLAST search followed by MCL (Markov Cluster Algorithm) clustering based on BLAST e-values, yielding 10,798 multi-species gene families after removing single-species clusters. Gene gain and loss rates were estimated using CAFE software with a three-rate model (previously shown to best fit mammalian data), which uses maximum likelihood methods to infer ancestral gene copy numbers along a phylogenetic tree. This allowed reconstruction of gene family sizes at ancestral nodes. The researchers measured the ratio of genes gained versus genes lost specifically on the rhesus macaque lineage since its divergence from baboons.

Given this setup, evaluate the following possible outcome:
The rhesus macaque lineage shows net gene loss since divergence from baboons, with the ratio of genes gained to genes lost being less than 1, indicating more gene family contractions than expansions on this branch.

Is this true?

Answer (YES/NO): YES